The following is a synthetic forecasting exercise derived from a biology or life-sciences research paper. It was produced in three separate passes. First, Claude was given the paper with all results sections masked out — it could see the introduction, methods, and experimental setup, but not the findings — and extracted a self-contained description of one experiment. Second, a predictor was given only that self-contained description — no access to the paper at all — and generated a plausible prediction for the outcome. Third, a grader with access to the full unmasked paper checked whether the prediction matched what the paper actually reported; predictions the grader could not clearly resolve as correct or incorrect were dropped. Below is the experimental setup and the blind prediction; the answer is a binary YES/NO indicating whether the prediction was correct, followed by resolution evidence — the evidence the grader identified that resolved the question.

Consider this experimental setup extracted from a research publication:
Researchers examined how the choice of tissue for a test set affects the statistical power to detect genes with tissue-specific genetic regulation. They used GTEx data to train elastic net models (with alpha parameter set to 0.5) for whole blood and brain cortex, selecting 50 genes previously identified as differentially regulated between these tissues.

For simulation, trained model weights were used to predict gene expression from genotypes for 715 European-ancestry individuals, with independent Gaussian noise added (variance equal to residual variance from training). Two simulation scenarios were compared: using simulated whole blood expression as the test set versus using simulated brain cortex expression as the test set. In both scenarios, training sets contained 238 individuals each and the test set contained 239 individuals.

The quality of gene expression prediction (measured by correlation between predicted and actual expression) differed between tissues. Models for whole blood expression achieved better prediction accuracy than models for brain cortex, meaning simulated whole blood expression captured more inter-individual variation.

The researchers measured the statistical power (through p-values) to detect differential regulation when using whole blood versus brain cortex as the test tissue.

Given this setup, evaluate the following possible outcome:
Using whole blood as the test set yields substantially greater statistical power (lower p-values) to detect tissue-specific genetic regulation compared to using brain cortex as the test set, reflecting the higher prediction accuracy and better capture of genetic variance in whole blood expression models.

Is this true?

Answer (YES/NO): NO